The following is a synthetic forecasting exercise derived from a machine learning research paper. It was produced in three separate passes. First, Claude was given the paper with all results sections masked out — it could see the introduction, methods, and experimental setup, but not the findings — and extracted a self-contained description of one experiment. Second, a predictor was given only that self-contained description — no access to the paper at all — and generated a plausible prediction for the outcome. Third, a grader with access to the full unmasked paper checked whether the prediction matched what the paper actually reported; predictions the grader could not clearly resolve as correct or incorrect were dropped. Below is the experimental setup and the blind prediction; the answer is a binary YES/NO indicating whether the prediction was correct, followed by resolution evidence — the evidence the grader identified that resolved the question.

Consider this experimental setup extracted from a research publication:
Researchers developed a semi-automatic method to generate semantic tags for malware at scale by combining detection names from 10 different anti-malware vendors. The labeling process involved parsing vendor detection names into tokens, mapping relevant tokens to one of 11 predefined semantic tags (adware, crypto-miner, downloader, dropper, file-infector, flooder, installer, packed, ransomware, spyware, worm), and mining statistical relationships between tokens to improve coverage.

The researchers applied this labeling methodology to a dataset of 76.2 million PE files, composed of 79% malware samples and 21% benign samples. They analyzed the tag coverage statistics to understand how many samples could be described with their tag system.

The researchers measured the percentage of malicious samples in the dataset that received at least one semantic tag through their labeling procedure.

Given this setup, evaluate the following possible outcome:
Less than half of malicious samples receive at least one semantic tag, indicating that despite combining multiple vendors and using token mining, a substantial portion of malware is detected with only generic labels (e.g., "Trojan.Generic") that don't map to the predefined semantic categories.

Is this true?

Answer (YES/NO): NO